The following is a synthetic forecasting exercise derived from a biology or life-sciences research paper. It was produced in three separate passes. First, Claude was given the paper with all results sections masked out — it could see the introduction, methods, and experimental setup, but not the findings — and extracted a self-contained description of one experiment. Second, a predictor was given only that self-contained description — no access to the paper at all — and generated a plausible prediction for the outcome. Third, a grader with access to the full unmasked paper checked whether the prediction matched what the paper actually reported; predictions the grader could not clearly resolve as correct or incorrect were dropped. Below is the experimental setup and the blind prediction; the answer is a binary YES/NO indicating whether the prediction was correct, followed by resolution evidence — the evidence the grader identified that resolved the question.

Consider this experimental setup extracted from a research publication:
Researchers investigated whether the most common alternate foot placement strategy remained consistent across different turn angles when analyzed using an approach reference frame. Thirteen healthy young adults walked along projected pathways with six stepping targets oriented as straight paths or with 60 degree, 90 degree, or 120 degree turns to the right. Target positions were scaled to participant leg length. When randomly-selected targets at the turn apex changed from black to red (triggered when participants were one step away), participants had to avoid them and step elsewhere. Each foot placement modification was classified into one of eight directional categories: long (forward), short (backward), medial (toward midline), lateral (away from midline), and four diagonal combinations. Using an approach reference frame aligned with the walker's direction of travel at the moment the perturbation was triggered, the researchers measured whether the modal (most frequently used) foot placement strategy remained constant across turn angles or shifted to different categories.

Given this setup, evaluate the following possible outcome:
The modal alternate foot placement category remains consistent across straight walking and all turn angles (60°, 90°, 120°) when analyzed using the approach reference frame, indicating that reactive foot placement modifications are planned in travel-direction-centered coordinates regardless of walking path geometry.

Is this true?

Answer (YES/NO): YES